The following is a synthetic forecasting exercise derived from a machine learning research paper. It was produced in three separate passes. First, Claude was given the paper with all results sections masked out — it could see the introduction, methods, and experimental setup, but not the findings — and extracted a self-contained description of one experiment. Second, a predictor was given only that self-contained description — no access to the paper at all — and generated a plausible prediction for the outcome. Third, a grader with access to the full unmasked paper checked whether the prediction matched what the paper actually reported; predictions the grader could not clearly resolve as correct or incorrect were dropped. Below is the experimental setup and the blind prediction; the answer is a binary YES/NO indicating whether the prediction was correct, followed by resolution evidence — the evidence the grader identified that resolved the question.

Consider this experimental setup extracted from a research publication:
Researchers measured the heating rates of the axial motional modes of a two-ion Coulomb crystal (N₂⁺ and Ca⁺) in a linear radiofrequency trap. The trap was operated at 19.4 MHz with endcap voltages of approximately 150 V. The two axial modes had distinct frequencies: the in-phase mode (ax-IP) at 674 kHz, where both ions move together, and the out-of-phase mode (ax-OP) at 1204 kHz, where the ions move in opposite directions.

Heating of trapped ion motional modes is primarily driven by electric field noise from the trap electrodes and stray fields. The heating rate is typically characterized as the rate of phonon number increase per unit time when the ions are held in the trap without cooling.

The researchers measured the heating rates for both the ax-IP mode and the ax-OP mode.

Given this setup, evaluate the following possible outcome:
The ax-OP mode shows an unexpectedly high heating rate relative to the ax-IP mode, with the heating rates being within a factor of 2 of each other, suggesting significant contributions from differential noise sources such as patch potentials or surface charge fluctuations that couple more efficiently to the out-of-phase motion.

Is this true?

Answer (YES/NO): YES